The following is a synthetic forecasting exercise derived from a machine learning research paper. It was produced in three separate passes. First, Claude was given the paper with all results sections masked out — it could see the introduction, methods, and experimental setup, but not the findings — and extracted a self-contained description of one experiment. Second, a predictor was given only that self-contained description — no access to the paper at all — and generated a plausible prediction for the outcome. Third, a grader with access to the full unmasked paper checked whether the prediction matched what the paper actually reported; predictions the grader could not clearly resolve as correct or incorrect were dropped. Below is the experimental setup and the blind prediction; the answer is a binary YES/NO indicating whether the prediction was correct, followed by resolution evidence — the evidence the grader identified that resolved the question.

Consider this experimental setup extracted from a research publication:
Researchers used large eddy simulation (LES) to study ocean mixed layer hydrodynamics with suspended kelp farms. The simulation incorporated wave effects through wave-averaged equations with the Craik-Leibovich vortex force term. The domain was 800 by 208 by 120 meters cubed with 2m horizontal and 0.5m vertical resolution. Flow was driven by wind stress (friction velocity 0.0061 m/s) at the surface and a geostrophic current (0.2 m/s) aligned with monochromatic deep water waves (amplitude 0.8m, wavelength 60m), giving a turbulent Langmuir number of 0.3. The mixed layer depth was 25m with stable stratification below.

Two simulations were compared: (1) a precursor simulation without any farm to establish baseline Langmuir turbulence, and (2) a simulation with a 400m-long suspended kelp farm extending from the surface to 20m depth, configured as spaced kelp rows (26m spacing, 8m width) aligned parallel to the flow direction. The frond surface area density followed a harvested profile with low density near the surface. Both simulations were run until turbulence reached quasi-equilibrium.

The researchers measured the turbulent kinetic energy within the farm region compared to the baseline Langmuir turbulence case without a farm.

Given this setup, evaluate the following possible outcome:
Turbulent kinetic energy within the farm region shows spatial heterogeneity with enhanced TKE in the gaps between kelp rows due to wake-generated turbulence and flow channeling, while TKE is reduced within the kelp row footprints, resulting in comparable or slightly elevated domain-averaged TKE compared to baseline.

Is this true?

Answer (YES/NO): NO